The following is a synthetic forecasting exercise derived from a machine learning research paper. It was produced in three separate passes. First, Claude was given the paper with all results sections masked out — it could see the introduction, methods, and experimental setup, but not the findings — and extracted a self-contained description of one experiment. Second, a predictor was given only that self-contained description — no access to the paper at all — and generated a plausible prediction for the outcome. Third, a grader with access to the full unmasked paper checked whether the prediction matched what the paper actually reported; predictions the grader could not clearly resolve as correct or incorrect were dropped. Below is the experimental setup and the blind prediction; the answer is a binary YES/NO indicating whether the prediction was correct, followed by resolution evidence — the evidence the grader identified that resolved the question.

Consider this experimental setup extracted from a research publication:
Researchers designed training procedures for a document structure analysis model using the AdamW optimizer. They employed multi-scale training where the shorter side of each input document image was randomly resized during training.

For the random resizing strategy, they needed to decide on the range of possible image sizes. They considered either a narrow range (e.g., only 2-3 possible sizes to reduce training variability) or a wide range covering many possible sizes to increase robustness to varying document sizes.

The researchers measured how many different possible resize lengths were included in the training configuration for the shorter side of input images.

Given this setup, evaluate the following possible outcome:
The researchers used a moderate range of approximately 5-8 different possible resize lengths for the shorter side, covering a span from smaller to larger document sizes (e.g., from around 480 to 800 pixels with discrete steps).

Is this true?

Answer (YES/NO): NO